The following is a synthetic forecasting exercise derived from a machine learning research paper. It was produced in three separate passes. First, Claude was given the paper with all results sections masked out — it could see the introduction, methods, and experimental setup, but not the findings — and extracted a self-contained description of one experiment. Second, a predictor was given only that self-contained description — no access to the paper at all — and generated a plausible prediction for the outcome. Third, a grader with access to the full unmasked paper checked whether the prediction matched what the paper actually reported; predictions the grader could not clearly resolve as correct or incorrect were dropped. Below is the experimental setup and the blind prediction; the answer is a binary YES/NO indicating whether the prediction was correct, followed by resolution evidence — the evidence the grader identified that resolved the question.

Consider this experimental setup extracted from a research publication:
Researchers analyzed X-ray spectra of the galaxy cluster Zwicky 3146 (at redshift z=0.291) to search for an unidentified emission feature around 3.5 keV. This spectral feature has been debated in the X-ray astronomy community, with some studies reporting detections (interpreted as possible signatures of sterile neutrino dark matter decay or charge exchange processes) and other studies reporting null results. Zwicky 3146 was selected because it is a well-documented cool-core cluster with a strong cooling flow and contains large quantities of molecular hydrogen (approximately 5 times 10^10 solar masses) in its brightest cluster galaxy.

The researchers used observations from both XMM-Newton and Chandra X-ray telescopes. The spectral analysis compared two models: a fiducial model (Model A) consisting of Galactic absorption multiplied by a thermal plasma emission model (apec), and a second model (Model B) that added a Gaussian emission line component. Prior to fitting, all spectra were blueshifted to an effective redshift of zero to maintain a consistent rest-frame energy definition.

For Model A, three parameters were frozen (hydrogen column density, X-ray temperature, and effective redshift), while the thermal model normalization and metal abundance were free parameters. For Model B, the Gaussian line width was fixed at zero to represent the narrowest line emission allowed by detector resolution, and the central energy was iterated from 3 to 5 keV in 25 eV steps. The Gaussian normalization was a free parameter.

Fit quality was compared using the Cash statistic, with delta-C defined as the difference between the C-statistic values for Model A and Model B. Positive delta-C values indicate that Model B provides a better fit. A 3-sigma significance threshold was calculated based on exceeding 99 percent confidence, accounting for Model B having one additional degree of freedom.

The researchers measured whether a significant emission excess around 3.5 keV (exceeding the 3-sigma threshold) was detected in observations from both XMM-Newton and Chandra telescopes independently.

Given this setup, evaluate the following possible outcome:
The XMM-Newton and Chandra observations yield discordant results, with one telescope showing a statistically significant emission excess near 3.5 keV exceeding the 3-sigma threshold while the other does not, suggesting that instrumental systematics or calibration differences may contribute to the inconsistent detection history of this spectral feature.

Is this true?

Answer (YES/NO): NO